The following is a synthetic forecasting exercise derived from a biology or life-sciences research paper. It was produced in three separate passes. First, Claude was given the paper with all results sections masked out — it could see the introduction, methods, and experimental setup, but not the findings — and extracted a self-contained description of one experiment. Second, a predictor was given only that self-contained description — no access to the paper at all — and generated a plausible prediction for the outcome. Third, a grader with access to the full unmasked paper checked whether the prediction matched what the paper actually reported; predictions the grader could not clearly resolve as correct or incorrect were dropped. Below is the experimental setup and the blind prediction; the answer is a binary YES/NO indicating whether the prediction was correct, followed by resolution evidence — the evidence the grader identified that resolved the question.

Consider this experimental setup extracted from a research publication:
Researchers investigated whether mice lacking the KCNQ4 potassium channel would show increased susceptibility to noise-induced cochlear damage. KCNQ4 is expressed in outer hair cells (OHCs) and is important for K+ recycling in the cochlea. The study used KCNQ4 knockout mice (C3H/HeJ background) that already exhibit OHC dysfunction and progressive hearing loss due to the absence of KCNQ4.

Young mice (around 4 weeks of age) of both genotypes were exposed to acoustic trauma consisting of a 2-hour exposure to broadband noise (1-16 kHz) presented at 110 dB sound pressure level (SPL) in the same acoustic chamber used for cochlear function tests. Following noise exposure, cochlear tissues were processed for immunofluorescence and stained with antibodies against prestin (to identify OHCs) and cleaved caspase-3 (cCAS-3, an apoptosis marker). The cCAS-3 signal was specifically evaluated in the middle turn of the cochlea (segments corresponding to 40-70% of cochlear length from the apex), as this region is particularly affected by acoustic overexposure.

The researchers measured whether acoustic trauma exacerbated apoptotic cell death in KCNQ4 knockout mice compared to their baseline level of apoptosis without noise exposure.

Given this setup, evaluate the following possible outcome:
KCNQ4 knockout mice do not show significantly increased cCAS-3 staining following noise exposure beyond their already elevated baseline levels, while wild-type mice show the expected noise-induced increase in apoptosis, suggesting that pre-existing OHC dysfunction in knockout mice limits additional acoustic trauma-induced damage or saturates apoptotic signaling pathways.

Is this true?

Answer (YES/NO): NO